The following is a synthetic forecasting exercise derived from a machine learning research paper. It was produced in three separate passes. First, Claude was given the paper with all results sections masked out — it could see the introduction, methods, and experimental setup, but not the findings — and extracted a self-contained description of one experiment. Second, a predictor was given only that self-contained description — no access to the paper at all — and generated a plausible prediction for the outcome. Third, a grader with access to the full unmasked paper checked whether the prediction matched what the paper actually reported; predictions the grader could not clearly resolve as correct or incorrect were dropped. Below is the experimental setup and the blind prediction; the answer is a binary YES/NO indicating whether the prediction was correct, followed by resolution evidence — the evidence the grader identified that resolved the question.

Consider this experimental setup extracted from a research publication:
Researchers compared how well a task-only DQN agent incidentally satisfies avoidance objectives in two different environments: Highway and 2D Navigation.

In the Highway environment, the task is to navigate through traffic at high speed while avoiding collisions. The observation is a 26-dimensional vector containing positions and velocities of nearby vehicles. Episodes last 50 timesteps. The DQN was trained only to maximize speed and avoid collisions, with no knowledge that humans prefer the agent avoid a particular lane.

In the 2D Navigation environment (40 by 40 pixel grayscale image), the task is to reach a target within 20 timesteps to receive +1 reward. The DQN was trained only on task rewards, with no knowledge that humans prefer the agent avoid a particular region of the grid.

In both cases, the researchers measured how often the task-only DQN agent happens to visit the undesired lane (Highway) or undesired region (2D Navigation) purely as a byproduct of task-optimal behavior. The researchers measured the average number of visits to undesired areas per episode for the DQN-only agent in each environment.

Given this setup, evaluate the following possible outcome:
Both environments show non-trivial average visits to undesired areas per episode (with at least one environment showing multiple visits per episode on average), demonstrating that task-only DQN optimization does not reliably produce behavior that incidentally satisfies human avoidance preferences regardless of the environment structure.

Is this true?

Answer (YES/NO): NO